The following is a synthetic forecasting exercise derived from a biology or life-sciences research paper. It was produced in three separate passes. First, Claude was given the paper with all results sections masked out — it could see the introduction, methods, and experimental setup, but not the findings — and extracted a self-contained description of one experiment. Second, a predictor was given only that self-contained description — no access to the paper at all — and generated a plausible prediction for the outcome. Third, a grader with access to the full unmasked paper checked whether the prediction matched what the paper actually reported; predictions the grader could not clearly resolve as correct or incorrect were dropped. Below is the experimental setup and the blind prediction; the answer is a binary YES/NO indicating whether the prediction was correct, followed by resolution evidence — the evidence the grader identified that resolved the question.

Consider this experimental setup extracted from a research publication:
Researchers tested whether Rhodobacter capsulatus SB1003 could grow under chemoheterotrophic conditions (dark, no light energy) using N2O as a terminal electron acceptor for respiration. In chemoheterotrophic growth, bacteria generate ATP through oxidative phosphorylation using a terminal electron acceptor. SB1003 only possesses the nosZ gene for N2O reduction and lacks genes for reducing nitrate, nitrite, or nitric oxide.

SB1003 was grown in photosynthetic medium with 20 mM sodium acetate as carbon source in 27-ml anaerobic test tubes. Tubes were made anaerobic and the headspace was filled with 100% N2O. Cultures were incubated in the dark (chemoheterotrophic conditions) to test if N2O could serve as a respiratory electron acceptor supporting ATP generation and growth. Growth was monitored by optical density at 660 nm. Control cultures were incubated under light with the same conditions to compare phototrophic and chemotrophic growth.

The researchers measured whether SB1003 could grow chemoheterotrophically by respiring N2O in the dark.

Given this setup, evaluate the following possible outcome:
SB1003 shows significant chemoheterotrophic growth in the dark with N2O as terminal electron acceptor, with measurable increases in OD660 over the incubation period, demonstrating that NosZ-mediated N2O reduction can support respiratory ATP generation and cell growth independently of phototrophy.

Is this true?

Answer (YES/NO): NO